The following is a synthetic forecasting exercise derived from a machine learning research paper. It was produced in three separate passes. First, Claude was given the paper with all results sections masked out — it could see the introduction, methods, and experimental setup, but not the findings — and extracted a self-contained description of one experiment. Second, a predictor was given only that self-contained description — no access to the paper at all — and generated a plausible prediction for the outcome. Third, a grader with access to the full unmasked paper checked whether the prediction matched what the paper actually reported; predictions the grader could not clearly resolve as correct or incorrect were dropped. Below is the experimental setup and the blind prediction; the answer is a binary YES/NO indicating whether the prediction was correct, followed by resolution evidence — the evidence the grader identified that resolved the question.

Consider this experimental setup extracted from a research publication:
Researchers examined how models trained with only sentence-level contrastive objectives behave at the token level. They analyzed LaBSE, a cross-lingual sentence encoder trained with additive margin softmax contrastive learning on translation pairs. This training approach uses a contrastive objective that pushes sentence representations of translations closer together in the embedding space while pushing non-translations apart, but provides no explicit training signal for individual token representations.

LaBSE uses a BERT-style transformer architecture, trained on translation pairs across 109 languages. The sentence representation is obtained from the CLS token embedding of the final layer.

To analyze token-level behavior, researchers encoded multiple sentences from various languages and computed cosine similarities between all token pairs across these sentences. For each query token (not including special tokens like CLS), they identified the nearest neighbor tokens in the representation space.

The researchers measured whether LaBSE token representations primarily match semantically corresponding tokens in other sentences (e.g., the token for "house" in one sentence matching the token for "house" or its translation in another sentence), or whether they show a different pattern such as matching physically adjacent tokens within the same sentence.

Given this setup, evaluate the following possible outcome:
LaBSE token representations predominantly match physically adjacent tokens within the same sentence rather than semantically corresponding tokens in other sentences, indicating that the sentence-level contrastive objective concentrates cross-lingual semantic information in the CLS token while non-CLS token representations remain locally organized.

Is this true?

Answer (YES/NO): NO